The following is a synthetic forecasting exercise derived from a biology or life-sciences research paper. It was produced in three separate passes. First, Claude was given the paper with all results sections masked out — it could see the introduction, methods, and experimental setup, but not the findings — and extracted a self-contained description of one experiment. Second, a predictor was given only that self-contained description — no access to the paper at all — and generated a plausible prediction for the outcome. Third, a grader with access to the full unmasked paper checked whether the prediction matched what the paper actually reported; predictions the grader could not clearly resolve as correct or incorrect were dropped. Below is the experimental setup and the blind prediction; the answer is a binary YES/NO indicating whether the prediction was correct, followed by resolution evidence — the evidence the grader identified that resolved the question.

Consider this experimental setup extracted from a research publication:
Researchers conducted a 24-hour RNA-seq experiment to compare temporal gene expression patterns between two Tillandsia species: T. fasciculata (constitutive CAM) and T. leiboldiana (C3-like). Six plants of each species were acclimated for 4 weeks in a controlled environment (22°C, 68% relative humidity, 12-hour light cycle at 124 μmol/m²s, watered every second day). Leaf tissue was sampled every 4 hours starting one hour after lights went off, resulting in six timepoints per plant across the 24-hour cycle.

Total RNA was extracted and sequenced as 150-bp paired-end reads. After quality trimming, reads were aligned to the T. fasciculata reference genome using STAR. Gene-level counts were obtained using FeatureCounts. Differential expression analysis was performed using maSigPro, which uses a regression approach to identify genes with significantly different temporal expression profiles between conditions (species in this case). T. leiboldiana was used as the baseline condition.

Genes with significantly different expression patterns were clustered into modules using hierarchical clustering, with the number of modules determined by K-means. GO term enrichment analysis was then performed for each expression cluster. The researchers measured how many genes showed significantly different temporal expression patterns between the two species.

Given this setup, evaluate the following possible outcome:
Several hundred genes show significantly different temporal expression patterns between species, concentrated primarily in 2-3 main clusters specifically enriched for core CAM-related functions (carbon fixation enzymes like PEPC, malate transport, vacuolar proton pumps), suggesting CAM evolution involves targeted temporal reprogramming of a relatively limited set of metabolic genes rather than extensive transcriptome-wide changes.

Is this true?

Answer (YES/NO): NO